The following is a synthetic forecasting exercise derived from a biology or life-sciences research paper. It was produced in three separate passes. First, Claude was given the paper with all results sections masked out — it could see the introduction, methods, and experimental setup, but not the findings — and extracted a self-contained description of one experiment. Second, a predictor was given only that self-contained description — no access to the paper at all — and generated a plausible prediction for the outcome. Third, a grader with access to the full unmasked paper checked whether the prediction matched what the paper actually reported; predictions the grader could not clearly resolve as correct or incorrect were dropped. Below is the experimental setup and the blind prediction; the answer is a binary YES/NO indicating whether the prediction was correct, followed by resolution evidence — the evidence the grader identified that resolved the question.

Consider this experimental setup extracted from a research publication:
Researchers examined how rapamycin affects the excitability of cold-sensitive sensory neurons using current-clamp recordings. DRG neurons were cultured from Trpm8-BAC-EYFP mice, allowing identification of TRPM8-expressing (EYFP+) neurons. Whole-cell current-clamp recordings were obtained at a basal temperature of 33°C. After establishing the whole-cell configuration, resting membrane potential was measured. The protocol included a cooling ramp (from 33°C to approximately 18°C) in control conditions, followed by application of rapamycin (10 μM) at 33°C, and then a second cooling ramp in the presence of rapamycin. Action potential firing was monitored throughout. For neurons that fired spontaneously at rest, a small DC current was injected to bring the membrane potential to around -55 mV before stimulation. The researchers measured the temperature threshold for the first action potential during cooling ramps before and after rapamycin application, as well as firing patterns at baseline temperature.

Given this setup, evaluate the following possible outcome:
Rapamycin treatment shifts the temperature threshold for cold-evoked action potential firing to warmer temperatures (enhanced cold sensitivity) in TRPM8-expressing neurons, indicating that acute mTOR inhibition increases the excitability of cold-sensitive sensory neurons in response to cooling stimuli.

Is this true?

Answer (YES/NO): NO